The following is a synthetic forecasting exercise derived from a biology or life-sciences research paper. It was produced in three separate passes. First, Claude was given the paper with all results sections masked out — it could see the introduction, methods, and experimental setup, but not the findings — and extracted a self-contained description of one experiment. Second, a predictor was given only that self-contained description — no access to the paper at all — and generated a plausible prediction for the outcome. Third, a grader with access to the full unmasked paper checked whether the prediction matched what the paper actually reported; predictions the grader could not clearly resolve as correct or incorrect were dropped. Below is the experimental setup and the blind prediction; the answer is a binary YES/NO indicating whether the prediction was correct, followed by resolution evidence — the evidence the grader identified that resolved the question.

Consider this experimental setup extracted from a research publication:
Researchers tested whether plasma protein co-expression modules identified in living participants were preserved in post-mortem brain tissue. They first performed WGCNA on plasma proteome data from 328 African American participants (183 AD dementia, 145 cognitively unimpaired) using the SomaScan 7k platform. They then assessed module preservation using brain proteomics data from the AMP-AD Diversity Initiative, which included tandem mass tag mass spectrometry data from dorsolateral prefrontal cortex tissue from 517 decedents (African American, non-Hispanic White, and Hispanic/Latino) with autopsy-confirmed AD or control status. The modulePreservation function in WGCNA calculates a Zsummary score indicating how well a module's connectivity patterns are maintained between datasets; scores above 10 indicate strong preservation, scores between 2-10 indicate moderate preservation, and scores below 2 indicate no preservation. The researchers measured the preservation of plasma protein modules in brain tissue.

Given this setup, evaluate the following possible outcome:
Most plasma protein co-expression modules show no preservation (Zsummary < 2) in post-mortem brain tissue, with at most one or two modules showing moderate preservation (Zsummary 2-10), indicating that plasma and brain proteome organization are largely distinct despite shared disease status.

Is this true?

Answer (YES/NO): NO